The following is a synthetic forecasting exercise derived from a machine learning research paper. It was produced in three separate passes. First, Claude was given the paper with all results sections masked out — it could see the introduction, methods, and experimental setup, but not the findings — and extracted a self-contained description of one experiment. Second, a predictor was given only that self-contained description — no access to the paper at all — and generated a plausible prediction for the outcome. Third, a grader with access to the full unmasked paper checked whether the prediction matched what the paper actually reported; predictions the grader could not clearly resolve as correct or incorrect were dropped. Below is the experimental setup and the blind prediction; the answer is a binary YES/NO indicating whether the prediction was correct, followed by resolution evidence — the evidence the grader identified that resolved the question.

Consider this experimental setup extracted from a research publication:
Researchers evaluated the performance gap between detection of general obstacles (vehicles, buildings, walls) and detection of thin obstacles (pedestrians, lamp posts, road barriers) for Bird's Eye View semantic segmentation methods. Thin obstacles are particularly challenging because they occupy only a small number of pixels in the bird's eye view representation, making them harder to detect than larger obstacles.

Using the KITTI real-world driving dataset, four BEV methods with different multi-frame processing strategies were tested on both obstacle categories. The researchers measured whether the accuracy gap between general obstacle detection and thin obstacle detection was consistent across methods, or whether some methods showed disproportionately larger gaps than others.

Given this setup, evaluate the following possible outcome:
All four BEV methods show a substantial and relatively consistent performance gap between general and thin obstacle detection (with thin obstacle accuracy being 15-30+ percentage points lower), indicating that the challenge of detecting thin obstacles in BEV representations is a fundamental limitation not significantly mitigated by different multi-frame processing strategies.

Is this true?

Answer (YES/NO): NO